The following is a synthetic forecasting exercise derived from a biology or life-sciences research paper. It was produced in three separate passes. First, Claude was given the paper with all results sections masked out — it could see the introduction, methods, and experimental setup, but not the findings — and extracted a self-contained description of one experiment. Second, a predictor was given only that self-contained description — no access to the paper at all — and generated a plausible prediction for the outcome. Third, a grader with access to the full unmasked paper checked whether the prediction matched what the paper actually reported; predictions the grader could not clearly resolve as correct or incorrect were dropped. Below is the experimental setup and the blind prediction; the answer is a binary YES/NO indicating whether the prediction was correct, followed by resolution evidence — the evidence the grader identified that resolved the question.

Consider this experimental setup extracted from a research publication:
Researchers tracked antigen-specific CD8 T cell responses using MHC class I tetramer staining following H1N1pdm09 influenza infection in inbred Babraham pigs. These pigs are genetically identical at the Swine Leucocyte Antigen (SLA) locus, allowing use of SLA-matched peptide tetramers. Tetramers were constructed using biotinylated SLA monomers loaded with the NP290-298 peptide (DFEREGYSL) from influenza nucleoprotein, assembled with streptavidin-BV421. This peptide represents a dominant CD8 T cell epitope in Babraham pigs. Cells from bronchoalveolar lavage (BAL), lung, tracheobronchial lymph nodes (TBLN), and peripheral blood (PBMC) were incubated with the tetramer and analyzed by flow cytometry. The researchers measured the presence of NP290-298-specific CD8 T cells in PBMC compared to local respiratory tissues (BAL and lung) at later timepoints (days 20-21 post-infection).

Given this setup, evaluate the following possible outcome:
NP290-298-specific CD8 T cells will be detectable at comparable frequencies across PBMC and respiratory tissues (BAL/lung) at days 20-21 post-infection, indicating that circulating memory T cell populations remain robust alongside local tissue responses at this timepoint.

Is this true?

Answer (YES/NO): NO